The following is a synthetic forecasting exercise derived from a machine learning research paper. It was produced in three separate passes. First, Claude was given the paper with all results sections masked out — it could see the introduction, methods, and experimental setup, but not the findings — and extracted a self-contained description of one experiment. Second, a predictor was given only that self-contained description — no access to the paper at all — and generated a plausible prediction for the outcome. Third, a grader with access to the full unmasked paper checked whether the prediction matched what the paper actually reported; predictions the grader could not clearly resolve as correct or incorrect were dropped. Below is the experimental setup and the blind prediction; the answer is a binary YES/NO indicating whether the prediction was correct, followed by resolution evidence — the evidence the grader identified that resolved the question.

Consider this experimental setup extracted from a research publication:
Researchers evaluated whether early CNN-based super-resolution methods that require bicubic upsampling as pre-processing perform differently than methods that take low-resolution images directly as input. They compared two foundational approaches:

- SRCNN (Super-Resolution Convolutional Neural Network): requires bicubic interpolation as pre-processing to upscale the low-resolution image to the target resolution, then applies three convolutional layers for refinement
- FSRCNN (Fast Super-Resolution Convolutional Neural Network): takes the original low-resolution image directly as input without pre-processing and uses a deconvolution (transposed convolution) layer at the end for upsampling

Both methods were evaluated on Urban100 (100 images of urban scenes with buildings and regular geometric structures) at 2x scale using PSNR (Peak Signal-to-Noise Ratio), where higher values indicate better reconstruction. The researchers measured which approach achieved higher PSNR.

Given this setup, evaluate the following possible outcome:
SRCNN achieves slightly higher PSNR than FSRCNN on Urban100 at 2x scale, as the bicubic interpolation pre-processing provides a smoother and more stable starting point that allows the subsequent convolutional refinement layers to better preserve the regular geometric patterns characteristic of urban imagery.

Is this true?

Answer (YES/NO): NO